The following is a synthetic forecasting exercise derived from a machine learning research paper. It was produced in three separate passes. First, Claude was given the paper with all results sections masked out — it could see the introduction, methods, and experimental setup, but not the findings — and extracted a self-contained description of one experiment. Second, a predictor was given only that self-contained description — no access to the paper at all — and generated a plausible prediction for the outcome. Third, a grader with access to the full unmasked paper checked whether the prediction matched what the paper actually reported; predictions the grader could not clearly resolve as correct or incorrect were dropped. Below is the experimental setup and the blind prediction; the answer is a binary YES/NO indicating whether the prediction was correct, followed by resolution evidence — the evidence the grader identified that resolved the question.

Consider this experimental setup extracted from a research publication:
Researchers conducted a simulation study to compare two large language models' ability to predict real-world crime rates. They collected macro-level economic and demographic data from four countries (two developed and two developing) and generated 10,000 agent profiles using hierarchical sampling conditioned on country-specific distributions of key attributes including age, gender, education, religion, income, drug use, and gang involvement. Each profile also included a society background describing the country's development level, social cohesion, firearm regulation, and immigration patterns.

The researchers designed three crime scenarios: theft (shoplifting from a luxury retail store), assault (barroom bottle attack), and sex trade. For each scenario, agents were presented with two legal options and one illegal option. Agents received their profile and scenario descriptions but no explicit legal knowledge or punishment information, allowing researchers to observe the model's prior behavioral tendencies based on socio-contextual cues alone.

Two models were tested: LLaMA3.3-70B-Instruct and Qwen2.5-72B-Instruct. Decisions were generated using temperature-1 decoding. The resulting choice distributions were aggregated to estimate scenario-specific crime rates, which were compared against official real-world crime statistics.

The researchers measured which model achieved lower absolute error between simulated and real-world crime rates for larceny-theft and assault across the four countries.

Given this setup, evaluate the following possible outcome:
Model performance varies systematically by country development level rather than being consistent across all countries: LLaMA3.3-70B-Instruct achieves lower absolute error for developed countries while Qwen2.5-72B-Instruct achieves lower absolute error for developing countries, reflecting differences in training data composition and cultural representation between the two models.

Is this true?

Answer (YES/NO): NO